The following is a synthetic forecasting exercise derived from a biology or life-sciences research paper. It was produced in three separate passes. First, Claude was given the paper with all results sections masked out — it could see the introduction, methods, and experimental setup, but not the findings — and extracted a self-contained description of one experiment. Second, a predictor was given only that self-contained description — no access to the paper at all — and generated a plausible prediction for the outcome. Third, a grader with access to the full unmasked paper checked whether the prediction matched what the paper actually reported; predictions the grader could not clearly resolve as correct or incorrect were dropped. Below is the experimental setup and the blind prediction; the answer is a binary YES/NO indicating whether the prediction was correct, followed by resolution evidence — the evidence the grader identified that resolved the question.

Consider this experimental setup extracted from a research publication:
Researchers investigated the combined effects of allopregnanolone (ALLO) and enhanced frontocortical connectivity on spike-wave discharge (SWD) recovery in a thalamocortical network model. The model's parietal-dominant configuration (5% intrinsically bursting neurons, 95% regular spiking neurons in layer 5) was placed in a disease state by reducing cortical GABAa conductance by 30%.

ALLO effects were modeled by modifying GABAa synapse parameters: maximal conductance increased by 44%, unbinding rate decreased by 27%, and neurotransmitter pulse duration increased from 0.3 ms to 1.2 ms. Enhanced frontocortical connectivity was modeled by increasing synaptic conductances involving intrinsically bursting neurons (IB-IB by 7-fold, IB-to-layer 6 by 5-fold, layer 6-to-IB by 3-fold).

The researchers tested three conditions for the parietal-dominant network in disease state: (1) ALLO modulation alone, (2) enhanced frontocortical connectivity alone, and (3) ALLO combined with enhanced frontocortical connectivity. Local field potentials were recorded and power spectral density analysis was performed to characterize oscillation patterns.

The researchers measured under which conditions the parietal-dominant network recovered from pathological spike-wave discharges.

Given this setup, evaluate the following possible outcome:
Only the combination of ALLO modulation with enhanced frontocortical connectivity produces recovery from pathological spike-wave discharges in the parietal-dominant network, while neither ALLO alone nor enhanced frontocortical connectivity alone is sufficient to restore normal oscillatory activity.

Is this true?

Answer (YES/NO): NO